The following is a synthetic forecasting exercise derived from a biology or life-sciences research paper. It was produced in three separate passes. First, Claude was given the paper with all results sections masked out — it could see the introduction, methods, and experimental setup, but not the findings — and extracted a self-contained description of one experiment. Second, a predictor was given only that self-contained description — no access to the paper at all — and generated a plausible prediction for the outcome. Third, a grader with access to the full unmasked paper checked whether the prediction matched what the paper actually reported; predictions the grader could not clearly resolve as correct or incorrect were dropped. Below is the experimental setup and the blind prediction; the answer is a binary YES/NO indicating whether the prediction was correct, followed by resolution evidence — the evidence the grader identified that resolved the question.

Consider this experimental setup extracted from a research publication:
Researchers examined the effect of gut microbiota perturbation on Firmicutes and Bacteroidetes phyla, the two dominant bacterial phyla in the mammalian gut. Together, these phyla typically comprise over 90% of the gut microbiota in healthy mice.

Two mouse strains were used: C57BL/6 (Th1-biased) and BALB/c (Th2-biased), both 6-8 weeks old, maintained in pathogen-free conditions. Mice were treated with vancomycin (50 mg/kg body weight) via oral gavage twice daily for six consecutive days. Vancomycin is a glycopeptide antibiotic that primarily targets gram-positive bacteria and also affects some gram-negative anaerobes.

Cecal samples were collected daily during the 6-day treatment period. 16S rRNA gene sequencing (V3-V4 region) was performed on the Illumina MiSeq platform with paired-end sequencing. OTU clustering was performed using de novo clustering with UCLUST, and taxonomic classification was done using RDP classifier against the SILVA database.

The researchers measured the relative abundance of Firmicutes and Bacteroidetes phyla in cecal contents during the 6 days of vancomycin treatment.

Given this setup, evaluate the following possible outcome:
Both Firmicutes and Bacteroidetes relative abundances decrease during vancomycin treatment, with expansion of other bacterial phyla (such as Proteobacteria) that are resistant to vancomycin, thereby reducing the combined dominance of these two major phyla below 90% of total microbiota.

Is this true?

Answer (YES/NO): YES